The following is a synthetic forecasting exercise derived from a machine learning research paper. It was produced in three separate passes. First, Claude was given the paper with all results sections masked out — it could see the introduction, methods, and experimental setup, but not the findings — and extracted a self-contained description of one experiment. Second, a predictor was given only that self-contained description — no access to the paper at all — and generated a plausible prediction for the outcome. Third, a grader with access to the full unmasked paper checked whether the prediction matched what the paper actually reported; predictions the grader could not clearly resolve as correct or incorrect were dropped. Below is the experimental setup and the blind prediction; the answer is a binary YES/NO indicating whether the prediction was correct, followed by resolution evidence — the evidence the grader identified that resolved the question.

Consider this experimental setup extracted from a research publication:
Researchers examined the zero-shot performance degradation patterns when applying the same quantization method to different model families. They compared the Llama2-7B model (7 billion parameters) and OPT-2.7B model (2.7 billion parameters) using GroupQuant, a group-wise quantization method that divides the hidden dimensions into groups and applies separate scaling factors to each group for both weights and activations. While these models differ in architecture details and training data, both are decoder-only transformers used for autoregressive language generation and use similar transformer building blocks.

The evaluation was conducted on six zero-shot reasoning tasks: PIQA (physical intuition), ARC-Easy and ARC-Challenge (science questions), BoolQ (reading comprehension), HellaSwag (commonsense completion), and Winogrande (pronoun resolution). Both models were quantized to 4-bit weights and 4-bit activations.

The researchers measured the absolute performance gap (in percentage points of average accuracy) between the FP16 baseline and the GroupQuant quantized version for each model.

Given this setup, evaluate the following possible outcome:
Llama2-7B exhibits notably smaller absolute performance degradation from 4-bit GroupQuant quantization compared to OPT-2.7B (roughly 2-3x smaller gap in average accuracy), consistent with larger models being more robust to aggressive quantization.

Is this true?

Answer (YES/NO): YES